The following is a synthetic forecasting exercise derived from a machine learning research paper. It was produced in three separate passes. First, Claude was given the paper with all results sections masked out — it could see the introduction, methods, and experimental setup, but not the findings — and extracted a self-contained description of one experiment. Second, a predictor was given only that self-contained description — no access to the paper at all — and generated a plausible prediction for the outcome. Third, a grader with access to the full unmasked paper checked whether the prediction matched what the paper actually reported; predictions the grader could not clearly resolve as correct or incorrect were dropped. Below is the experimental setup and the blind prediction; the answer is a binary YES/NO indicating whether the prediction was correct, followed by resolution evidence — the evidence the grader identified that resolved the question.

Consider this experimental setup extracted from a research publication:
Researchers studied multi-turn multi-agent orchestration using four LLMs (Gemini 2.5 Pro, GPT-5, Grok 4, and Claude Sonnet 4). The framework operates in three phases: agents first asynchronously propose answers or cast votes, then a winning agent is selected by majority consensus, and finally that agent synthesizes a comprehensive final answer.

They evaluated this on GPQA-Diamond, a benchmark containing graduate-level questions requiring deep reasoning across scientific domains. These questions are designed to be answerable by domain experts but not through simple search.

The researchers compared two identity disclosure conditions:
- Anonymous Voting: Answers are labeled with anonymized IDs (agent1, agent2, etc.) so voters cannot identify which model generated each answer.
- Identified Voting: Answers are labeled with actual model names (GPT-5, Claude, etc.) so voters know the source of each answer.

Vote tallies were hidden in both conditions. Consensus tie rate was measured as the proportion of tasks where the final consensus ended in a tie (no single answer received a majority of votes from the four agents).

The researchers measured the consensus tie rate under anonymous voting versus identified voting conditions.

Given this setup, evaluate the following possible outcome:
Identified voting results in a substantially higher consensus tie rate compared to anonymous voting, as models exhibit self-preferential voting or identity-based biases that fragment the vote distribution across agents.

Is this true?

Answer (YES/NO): YES